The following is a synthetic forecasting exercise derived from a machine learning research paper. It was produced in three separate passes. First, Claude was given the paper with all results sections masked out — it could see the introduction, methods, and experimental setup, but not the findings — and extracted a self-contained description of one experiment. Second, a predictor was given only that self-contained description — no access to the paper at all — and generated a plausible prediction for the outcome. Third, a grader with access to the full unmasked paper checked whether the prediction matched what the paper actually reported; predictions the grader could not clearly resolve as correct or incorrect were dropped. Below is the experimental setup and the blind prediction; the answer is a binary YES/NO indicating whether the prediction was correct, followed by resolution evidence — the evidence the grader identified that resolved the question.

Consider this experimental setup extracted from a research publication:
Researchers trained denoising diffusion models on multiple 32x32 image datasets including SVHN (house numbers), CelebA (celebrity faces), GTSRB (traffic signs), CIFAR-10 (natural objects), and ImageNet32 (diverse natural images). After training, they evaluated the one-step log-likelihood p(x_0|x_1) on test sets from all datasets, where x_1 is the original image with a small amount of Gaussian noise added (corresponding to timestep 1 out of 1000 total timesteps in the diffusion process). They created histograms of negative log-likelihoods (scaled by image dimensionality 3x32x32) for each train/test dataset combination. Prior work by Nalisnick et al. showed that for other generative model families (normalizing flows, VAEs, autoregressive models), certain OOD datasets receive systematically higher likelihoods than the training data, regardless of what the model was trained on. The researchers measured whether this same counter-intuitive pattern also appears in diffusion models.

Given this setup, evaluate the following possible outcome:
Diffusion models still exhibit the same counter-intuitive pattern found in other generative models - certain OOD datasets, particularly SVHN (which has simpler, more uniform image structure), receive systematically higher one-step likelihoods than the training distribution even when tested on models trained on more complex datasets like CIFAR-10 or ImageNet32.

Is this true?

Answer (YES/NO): YES